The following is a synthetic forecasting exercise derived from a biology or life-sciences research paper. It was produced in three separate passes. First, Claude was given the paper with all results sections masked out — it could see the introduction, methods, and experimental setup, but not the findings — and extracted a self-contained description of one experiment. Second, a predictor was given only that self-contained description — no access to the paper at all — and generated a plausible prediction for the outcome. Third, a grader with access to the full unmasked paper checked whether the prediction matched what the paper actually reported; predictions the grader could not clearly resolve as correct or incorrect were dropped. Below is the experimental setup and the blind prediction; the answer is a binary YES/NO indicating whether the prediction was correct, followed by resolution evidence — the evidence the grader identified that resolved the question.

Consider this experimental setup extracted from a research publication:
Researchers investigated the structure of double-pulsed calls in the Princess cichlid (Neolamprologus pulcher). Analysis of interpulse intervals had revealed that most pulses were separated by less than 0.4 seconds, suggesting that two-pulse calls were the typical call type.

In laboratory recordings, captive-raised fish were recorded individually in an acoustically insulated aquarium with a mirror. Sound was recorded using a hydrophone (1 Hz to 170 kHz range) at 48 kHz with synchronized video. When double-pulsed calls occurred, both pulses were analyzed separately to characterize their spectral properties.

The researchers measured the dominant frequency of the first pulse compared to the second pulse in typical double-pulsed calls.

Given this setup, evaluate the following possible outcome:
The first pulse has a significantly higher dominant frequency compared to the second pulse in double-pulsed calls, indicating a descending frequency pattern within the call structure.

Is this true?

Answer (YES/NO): NO